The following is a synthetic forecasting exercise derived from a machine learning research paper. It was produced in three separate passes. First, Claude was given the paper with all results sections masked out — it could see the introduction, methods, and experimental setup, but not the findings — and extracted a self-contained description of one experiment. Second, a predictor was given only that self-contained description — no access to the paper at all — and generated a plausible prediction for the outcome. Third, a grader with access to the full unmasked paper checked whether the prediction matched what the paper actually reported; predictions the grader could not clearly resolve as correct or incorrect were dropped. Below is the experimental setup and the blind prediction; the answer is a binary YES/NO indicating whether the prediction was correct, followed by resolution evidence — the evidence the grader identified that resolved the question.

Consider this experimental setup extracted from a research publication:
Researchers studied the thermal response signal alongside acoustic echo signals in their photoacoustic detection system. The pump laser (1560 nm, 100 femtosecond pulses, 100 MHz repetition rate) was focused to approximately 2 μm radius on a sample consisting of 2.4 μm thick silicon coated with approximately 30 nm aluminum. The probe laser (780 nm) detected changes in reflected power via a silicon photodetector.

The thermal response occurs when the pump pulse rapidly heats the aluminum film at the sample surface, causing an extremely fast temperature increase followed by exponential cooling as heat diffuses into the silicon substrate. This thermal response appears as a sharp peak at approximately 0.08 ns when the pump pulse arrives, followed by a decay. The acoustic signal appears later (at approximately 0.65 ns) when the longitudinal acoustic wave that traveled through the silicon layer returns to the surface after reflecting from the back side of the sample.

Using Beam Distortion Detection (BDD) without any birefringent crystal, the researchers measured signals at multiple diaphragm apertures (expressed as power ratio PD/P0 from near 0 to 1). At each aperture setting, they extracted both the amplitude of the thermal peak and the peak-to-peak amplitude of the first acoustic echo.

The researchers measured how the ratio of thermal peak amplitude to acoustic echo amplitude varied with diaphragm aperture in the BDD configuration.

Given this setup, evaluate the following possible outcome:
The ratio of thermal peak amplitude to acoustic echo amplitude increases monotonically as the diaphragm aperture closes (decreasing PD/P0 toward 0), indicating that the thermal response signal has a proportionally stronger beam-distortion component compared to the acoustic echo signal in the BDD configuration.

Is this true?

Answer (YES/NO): NO